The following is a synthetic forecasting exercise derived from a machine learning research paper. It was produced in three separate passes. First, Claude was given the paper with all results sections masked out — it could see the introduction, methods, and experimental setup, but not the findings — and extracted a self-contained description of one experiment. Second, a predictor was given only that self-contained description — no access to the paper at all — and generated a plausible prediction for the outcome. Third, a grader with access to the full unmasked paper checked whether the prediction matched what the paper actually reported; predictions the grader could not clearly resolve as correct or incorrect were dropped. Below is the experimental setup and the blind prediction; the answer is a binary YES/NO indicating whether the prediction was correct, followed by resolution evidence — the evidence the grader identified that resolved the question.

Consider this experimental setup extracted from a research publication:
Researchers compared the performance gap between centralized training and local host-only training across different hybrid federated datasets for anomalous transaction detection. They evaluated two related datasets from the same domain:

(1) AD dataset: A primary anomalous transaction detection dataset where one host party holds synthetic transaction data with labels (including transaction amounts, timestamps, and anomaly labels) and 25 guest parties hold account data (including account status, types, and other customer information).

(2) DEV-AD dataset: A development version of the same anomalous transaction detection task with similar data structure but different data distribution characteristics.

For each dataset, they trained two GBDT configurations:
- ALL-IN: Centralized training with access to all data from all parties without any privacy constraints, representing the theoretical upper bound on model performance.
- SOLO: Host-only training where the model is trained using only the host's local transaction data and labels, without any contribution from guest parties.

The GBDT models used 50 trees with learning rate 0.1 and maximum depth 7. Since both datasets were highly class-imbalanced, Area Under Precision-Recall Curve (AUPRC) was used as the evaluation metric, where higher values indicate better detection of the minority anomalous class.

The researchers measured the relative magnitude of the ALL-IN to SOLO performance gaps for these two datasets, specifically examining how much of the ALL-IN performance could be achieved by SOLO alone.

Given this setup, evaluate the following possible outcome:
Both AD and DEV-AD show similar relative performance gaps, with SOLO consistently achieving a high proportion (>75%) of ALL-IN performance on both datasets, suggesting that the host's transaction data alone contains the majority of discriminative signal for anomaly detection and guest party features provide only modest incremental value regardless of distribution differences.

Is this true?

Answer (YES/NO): NO